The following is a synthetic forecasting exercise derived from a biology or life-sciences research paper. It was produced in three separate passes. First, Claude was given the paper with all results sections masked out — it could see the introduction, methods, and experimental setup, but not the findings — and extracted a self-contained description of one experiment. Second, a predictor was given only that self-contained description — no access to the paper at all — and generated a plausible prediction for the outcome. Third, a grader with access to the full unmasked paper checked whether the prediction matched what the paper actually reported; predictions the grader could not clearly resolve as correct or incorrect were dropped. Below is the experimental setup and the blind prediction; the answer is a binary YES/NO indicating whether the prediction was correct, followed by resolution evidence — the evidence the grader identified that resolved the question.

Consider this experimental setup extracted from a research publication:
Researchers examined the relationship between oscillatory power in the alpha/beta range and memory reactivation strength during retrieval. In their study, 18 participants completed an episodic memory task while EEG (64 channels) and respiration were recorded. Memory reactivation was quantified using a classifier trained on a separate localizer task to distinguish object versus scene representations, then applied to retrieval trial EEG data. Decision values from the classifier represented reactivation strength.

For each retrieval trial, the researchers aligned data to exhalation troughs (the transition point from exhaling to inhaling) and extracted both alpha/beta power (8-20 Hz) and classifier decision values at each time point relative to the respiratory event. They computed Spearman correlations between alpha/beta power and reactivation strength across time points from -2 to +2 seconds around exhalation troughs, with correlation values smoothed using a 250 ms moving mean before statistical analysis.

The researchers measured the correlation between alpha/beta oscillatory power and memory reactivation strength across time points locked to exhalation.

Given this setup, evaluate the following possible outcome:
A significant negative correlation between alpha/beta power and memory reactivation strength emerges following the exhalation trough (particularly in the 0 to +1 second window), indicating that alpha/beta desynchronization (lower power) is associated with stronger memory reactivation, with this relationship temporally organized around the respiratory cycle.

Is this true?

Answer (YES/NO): NO